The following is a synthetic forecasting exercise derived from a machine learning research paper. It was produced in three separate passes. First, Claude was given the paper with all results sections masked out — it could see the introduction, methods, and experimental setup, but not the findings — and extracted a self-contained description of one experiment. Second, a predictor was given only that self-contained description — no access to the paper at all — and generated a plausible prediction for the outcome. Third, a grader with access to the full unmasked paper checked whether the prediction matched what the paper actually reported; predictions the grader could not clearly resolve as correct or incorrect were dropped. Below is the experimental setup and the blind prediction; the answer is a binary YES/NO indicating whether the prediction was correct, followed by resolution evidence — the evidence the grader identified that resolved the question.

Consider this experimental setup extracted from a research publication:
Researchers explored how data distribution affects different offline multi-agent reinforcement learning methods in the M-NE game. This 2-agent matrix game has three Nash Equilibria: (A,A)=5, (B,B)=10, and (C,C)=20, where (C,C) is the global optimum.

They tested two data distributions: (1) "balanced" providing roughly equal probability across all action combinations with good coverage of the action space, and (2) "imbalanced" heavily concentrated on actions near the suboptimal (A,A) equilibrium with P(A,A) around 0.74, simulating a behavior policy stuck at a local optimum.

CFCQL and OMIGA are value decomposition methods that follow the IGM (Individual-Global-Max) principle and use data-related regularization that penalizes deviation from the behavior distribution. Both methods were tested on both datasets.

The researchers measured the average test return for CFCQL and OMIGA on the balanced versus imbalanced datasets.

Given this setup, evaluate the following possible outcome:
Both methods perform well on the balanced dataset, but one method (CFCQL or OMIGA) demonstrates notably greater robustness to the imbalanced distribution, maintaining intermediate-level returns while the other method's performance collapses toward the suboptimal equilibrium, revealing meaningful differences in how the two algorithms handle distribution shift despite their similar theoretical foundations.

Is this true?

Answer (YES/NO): NO